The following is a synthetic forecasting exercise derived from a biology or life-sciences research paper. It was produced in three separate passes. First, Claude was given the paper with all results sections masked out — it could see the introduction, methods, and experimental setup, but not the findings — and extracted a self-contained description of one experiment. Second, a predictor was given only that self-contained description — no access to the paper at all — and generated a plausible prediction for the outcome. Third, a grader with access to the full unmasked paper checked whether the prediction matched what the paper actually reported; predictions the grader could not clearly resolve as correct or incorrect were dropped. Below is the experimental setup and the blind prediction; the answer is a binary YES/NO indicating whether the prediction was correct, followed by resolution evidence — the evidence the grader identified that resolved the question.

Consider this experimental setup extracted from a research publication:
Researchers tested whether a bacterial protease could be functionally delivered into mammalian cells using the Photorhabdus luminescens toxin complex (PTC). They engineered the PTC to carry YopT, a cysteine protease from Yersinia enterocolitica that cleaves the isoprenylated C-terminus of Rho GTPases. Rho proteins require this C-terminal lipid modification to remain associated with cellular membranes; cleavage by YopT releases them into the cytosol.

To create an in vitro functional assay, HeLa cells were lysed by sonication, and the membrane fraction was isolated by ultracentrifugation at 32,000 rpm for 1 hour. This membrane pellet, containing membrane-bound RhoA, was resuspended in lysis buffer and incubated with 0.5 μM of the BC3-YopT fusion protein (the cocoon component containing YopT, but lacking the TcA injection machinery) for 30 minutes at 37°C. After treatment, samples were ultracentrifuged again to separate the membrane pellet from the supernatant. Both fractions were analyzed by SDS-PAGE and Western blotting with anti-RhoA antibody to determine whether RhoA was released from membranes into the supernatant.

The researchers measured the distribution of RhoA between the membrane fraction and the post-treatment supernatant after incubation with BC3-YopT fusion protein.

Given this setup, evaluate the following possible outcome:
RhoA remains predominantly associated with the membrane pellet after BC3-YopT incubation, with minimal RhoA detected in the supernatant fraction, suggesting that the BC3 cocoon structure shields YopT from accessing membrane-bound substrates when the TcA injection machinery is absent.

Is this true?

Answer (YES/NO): NO